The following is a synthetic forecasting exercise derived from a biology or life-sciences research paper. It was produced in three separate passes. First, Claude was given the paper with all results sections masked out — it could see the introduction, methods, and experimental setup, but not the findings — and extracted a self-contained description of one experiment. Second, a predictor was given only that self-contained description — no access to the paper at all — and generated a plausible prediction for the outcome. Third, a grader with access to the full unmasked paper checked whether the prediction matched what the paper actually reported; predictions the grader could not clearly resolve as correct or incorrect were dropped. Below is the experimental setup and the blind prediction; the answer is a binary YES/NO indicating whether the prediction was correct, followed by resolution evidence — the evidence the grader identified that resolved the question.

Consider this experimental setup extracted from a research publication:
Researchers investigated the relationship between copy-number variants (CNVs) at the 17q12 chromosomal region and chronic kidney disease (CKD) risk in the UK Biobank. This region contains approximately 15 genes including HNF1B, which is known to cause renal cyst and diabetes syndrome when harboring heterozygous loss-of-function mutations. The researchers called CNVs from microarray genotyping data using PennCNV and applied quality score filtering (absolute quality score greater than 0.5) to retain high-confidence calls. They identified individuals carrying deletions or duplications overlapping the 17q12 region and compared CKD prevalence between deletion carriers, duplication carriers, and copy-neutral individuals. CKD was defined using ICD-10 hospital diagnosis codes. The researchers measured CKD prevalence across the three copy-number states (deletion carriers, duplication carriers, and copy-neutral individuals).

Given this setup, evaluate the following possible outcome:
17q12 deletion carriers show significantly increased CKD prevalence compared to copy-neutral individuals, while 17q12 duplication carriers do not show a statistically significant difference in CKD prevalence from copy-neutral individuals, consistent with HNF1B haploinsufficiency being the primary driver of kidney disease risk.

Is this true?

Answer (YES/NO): NO